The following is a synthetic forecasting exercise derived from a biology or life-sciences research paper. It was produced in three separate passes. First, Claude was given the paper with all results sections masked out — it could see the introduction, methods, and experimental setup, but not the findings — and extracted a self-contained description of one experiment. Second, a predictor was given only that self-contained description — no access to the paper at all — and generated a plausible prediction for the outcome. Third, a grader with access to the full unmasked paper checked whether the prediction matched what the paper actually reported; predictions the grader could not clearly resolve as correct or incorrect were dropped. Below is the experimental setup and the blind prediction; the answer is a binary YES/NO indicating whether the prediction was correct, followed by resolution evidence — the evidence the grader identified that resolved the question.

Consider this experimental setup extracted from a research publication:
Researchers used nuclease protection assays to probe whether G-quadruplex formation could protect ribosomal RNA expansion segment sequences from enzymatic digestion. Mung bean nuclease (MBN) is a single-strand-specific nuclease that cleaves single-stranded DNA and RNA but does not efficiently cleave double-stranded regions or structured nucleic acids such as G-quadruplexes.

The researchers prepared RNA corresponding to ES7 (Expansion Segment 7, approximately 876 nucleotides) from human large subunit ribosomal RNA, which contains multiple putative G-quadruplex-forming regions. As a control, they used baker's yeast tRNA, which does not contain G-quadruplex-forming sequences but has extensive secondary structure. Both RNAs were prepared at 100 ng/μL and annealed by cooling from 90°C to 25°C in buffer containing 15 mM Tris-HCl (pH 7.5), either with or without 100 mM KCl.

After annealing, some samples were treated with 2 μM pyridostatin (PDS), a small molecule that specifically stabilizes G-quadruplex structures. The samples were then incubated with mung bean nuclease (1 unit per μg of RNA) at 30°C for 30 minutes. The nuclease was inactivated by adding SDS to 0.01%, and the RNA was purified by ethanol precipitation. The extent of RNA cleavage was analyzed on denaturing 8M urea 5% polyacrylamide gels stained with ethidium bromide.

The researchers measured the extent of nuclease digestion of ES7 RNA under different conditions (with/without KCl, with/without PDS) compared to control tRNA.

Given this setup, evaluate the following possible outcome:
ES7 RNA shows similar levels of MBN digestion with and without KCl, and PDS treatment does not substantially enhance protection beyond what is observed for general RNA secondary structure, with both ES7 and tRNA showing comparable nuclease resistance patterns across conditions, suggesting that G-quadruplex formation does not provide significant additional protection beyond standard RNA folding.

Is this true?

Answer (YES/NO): NO